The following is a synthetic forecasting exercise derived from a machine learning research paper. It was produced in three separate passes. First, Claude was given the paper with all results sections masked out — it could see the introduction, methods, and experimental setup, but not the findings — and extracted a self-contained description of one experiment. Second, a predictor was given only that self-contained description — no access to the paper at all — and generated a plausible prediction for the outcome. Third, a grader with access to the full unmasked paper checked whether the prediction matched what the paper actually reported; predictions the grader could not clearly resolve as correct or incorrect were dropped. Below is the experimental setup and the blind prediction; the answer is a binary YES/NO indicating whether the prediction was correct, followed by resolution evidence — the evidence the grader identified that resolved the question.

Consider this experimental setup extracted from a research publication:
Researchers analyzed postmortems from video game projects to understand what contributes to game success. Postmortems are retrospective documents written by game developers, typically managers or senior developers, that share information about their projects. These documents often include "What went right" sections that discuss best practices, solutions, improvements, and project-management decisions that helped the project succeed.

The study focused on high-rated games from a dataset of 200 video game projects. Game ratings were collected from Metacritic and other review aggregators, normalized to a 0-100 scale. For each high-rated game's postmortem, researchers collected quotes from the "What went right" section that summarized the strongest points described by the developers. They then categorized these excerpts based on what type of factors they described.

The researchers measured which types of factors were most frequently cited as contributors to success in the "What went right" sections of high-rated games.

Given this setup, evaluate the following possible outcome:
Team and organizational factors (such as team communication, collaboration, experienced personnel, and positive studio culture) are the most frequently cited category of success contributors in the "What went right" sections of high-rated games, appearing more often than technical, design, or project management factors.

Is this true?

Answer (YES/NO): YES